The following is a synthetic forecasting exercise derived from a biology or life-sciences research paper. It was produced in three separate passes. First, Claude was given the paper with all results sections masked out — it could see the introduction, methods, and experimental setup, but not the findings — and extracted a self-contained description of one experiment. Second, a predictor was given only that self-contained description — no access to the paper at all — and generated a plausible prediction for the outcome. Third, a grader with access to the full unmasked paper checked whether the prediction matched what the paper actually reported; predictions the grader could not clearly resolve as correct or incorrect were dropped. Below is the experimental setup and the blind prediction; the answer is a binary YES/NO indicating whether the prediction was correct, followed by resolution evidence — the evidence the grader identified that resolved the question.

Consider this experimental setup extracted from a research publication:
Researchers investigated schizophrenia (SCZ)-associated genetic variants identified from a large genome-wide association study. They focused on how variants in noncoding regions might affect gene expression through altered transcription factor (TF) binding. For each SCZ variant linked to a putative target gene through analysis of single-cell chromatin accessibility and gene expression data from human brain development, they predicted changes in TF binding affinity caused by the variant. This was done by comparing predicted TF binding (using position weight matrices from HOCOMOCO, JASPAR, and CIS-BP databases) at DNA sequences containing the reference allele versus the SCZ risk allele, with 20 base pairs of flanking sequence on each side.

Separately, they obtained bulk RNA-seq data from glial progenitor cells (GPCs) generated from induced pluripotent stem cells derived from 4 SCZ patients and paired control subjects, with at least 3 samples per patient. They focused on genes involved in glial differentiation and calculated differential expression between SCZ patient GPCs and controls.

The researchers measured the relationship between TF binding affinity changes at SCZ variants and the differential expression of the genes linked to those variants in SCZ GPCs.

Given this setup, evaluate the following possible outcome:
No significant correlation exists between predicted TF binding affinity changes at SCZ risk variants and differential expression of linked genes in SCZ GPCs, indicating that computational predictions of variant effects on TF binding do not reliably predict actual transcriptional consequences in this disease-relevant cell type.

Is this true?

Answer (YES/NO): NO